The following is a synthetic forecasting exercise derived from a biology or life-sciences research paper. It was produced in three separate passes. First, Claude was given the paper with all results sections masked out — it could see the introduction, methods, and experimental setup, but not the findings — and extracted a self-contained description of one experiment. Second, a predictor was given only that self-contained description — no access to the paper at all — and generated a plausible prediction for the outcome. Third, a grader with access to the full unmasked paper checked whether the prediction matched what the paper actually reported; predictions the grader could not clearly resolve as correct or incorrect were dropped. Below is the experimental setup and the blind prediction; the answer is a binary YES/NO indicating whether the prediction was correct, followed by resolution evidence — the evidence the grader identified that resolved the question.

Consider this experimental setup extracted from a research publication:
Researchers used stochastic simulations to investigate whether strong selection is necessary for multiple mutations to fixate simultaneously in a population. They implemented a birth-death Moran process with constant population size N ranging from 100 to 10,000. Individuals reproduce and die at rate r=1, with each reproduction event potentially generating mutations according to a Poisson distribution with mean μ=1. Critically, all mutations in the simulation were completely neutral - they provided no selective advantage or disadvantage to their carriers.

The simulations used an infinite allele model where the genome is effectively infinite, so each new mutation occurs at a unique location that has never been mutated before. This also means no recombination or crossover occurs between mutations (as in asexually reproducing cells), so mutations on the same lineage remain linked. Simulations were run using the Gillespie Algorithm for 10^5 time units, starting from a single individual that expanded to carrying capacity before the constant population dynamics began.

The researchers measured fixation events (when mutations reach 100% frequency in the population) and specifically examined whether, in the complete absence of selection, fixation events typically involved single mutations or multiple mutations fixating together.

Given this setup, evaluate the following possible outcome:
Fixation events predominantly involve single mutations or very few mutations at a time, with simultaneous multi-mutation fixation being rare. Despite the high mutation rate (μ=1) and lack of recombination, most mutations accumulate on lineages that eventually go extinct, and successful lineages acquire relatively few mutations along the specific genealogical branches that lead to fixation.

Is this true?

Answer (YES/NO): NO